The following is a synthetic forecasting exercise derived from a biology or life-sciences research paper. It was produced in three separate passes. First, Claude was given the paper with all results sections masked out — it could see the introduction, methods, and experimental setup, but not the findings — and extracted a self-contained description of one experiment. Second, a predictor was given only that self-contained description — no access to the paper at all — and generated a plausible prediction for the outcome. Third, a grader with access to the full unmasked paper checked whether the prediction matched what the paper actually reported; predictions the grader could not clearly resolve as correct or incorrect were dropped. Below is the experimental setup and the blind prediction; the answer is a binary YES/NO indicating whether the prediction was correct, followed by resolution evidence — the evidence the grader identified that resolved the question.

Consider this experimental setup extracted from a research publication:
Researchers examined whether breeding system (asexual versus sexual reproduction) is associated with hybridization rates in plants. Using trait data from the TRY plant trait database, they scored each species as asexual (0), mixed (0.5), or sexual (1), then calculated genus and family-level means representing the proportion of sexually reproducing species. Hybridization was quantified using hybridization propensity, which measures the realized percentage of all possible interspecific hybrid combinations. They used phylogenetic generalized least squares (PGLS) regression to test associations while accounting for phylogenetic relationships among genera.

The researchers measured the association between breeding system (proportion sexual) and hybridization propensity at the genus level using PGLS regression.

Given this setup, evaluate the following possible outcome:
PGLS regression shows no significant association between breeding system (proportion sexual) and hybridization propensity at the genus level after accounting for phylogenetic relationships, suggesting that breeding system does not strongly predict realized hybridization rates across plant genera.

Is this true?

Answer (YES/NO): YES